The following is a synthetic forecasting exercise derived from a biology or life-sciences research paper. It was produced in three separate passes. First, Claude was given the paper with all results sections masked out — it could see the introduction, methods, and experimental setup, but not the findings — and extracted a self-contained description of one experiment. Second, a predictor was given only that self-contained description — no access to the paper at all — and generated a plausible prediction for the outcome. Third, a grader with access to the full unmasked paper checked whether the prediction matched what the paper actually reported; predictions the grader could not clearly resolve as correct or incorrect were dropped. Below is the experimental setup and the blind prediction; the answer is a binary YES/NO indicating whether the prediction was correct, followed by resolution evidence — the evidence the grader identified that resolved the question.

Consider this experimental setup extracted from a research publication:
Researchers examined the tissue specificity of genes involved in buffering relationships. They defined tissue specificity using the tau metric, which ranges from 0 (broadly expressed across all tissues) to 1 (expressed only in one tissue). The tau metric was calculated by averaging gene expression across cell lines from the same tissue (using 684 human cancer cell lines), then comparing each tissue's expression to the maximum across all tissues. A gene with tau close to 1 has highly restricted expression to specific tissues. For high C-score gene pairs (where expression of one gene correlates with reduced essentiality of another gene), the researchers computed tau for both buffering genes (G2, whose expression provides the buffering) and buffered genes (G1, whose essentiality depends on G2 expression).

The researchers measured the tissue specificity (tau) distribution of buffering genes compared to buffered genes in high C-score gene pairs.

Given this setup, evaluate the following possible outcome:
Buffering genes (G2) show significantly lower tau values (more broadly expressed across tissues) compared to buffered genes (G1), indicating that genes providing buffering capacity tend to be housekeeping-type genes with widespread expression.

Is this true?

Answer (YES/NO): NO